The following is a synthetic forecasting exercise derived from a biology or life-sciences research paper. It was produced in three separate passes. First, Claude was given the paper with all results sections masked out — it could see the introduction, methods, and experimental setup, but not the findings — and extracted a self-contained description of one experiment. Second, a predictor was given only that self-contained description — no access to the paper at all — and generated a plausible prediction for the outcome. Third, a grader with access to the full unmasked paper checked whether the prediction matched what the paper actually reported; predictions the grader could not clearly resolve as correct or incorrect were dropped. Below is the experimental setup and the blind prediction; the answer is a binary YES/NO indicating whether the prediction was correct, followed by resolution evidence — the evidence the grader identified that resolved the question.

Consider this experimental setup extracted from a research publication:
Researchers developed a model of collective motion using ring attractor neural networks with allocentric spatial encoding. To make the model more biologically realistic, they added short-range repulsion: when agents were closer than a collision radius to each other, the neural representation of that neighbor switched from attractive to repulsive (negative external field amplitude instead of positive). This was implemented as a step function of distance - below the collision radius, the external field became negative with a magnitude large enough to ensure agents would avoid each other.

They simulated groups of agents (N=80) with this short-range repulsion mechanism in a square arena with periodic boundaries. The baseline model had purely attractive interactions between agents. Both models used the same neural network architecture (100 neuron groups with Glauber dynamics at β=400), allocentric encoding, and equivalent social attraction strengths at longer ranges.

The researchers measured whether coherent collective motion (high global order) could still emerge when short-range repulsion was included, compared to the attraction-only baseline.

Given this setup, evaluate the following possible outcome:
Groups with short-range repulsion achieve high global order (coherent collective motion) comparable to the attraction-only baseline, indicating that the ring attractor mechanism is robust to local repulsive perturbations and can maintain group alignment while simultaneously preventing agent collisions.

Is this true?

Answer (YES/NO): YES